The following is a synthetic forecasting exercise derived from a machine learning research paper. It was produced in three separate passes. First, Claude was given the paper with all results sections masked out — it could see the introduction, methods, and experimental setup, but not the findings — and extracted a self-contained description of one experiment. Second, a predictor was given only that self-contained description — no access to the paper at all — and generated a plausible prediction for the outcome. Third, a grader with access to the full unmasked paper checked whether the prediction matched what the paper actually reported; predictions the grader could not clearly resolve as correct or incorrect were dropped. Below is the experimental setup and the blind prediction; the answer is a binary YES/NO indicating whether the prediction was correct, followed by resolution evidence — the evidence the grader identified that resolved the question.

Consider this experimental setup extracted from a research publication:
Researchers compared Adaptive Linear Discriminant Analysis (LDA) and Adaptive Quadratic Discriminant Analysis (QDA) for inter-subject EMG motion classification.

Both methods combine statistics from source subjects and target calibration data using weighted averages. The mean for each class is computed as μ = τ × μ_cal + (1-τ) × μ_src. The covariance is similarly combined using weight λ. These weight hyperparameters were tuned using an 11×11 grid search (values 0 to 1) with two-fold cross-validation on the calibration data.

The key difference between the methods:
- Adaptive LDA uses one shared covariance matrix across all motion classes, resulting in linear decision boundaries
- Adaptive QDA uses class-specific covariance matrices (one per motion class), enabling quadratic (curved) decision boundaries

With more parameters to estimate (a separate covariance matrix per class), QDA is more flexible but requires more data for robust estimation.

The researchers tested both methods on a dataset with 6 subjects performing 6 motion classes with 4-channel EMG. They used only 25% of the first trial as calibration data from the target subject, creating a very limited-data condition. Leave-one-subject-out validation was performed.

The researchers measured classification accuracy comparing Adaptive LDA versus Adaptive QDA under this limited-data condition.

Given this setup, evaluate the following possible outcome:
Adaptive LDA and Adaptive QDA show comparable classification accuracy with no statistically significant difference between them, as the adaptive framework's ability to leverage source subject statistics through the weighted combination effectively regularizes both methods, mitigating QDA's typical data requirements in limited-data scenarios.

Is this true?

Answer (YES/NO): NO